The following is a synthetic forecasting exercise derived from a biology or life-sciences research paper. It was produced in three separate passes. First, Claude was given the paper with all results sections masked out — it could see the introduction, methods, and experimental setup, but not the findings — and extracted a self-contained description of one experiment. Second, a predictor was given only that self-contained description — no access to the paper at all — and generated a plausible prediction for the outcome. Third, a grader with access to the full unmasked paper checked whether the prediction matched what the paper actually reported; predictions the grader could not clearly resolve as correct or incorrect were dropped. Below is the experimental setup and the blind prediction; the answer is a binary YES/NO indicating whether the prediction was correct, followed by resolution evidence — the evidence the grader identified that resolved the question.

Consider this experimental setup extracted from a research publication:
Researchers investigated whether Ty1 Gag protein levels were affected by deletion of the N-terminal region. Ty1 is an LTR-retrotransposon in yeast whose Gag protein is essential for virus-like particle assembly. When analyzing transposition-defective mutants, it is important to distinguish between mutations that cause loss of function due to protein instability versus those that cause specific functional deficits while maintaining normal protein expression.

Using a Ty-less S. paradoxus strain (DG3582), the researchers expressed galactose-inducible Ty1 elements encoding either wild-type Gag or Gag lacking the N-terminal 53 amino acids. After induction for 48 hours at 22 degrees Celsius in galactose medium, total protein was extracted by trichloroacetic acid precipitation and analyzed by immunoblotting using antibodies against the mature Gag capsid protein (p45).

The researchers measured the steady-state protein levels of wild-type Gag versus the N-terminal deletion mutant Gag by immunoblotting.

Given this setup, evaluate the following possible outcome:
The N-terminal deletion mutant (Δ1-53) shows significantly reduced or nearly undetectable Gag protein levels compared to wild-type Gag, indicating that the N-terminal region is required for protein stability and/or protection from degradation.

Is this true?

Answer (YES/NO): NO